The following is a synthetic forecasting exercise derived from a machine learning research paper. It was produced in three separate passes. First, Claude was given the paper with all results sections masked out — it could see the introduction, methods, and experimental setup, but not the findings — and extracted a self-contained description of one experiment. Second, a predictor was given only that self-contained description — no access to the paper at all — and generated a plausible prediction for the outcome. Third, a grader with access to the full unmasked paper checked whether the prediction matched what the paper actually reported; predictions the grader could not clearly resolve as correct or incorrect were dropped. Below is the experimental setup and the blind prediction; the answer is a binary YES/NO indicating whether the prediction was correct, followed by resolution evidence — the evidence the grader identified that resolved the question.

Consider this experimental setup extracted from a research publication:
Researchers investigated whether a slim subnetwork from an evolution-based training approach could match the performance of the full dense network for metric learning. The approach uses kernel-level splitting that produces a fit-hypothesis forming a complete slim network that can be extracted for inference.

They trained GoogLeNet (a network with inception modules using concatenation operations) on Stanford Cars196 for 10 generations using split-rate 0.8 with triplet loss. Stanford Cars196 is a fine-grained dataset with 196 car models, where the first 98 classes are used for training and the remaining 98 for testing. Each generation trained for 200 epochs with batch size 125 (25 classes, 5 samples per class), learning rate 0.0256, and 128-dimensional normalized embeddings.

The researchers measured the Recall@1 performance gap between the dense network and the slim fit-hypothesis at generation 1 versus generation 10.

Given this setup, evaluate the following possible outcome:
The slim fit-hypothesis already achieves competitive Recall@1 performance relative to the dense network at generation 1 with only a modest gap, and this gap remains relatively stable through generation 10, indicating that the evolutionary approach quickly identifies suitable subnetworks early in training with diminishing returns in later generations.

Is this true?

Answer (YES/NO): NO